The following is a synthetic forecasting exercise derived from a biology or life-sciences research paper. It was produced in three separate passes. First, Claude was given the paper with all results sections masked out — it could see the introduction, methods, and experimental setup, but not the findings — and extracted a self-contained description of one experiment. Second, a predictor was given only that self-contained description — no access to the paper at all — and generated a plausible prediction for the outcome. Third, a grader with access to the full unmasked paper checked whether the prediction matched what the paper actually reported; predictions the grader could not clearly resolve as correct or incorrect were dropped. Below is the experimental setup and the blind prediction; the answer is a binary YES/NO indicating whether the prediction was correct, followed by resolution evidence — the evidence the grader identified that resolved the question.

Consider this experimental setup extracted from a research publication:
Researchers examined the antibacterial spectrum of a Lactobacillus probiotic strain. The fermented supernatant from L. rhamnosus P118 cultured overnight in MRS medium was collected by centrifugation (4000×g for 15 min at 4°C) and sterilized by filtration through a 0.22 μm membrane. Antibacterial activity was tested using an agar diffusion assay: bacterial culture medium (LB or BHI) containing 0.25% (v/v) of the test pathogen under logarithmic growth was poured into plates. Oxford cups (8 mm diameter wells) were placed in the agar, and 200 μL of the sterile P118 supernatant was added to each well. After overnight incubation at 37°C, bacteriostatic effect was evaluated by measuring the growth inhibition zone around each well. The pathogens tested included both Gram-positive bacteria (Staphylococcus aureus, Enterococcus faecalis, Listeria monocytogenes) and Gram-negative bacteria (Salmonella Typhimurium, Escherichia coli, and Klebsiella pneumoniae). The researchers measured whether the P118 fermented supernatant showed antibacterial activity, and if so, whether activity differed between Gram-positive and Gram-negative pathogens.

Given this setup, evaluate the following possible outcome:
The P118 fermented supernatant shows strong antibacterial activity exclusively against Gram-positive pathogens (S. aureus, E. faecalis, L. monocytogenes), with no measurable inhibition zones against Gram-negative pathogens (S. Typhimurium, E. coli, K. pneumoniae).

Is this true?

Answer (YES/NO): NO